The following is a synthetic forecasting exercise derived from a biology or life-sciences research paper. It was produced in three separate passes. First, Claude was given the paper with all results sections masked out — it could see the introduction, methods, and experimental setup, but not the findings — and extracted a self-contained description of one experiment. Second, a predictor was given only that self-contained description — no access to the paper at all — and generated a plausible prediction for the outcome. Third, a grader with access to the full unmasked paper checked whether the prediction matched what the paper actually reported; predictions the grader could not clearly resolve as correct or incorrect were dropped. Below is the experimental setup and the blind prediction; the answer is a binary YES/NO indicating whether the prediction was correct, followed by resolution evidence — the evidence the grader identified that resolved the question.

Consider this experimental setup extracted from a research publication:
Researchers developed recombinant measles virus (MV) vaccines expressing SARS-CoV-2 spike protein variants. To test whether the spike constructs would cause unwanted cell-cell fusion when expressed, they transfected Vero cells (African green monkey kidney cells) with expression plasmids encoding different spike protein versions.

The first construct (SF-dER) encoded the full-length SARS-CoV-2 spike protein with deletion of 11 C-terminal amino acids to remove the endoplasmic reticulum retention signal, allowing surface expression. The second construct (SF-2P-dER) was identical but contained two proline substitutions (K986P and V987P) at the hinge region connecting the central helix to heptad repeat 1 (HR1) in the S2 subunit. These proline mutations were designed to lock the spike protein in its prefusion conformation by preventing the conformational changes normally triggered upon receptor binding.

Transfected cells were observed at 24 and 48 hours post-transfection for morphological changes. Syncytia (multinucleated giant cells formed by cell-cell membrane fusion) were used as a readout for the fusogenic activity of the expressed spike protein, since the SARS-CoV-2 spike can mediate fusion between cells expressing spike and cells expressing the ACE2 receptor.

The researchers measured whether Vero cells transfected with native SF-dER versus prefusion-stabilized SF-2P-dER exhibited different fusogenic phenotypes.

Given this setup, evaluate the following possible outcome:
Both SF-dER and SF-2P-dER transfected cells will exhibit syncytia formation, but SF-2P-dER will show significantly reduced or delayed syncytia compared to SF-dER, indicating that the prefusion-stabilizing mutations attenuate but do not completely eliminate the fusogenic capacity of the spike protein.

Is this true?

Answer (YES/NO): NO